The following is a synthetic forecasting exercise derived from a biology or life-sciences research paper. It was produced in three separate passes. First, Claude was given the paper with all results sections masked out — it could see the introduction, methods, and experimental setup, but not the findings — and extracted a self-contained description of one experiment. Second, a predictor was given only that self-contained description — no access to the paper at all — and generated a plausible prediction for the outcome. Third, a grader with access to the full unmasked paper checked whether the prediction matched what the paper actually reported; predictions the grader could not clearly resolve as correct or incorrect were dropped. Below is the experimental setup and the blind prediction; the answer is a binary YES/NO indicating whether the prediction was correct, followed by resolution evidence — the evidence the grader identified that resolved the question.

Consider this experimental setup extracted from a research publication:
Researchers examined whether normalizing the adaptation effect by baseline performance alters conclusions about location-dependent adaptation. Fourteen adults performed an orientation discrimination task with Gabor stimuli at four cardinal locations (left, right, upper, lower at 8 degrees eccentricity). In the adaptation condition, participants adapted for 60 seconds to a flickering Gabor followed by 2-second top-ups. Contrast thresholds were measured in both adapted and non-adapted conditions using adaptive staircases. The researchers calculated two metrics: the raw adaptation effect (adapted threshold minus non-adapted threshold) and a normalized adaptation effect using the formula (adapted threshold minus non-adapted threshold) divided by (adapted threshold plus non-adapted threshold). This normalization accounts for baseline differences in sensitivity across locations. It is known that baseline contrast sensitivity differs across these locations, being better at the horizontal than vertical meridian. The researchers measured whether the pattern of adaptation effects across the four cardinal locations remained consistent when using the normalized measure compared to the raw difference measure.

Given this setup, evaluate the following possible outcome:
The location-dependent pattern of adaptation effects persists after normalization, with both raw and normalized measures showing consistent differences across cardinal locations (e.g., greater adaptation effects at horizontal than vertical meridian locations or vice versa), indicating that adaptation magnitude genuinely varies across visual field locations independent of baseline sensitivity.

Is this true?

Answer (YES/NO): YES